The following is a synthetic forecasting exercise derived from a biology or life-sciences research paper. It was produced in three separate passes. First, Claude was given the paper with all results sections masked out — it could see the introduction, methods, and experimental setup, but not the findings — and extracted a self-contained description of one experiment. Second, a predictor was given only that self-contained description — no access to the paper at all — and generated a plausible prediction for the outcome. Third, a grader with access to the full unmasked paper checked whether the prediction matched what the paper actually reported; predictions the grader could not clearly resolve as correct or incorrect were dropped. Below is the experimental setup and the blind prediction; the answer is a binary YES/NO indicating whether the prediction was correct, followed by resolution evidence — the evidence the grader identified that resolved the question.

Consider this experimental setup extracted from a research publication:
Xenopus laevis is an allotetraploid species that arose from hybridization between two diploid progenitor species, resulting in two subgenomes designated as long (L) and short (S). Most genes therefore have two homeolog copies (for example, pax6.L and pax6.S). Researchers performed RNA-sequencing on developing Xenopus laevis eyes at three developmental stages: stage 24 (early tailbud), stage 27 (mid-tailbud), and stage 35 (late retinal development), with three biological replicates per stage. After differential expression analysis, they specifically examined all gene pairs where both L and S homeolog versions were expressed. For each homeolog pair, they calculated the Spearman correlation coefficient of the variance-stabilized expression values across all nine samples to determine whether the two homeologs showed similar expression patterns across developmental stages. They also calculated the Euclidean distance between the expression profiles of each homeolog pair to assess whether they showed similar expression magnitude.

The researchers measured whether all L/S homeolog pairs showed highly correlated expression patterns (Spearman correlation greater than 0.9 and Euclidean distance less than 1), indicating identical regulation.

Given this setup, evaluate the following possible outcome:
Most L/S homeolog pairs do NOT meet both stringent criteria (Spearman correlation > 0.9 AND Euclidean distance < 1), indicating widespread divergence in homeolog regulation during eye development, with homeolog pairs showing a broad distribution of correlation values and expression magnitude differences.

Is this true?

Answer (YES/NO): NO